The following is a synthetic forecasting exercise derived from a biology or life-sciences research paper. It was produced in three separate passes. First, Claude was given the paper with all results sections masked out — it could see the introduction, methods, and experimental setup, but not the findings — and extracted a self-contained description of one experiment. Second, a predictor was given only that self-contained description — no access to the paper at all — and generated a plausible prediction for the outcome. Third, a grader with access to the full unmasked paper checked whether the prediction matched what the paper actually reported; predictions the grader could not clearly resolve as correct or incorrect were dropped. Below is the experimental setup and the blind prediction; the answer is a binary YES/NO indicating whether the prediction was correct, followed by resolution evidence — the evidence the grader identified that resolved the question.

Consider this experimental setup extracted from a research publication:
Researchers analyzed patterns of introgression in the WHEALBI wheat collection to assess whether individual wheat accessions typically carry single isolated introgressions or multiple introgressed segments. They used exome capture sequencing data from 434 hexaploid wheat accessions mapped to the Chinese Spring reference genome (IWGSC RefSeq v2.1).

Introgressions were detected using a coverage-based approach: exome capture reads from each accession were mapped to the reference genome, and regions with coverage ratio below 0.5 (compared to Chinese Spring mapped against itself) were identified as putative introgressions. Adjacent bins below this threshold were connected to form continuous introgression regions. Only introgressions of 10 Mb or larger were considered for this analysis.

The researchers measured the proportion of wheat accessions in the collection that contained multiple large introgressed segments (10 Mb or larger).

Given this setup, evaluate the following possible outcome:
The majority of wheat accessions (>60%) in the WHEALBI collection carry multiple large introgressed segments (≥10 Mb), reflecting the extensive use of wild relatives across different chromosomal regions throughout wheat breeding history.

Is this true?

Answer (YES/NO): NO